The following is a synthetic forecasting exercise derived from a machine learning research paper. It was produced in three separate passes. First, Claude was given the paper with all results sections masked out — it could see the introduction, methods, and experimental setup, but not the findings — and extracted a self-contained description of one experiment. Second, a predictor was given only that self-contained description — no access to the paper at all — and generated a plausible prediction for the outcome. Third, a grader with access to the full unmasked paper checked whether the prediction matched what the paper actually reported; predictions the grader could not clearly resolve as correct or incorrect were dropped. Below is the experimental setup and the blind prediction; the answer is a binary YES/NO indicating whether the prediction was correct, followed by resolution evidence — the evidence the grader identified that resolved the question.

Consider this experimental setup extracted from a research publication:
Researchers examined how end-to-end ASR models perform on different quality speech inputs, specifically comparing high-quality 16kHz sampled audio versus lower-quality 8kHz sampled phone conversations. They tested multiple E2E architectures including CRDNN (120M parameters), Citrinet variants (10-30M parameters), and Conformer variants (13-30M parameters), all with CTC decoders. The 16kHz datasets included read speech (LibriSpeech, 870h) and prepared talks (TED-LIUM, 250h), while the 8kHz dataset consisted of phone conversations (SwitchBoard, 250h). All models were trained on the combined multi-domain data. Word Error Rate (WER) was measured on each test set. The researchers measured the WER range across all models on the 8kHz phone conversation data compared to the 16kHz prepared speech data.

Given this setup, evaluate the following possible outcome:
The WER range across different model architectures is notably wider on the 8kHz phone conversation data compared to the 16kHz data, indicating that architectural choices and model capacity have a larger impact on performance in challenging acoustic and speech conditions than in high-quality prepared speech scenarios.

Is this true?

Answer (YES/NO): NO